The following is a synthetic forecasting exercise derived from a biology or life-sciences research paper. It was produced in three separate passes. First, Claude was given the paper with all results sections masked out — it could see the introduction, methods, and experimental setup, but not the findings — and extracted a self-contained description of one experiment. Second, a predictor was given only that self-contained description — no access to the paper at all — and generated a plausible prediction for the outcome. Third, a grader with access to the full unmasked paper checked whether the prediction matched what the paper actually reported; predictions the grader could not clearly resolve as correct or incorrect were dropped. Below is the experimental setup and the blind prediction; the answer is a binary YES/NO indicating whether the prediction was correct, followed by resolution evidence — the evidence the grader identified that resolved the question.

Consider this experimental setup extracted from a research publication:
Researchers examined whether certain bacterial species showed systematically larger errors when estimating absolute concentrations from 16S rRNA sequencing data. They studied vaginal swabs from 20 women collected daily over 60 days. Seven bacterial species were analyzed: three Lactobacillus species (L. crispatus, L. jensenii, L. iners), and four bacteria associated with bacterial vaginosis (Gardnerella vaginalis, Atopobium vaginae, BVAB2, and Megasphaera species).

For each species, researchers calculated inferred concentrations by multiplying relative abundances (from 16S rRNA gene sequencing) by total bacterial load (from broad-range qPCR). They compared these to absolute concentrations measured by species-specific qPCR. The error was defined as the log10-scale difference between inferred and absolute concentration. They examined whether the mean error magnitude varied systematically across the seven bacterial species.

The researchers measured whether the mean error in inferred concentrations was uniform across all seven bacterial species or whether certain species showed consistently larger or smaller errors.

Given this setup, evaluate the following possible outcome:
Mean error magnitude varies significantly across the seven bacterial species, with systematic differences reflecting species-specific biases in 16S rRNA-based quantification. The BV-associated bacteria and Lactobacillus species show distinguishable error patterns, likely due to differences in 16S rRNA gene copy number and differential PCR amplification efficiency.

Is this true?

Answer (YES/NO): NO